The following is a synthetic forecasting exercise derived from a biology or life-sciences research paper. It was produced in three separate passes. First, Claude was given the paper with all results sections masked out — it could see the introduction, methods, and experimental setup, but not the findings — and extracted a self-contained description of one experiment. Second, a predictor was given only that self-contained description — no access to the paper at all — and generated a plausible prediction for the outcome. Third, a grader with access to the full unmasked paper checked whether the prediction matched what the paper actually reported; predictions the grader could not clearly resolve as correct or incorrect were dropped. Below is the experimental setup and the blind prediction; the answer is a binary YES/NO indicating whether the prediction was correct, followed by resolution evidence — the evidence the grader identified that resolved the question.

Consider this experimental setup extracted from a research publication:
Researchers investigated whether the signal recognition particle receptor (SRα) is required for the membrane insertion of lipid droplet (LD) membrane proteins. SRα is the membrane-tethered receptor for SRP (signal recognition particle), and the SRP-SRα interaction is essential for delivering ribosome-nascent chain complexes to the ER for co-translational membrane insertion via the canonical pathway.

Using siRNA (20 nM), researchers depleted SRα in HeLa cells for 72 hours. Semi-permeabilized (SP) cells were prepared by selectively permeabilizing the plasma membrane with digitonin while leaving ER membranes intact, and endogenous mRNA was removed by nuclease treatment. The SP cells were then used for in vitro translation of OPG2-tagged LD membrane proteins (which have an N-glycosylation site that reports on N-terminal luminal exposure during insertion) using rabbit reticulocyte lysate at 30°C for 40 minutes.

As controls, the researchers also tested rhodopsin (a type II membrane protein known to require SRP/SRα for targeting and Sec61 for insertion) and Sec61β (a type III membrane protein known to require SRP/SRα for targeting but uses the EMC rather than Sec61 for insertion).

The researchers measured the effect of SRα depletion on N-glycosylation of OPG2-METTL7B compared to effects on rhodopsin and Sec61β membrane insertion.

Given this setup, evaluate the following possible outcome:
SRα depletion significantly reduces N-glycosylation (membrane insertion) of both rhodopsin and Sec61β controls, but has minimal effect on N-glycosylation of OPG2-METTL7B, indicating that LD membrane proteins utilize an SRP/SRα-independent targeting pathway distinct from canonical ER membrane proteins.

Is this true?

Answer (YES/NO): NO